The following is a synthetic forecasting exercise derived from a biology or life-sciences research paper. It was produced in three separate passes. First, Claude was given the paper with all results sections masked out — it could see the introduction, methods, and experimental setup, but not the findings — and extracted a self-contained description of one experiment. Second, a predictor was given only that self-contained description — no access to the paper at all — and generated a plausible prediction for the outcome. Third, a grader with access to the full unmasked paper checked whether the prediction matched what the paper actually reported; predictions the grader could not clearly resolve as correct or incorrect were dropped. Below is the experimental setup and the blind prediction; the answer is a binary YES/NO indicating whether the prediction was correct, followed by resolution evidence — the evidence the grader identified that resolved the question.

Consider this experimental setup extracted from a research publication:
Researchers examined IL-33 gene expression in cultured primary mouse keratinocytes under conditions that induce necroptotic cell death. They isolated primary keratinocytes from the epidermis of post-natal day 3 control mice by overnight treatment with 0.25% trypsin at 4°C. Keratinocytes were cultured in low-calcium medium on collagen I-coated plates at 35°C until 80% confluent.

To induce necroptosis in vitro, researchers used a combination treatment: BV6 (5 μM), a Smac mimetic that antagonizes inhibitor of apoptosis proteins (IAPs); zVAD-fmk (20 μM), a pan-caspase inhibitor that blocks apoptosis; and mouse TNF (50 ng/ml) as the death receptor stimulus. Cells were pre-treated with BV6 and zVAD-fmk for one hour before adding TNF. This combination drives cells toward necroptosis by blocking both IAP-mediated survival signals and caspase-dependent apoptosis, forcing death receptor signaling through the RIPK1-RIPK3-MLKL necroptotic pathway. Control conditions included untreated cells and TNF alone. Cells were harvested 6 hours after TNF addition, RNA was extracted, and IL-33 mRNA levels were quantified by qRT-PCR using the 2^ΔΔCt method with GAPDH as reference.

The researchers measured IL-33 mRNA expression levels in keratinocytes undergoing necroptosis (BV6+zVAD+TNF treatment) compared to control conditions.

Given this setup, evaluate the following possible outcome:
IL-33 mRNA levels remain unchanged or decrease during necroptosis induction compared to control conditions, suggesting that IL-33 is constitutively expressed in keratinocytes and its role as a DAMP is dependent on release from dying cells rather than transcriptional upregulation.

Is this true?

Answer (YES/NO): YES